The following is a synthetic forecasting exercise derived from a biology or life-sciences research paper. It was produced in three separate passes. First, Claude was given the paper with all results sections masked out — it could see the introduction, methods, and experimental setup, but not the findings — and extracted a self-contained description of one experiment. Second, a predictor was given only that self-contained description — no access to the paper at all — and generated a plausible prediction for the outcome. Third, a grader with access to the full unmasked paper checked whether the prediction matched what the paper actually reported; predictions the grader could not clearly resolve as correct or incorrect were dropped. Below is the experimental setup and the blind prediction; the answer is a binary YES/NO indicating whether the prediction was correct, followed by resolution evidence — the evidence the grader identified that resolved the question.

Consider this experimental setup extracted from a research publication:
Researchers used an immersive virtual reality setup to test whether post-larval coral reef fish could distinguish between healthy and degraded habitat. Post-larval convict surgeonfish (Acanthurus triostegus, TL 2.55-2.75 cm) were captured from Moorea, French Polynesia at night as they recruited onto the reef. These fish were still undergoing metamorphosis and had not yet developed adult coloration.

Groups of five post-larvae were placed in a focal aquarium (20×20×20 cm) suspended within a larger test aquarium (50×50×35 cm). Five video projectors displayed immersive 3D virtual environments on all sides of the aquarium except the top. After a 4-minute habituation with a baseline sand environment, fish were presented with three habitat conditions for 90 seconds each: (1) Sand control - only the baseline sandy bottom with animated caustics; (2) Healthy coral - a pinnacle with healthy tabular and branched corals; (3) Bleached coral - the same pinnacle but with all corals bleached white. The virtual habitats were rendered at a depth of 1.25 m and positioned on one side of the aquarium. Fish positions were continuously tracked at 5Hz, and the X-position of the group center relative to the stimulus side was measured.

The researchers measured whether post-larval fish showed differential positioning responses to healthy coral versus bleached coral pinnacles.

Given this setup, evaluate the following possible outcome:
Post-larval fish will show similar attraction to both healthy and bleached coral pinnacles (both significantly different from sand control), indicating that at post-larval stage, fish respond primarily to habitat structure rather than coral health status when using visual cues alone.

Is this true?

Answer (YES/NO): NO